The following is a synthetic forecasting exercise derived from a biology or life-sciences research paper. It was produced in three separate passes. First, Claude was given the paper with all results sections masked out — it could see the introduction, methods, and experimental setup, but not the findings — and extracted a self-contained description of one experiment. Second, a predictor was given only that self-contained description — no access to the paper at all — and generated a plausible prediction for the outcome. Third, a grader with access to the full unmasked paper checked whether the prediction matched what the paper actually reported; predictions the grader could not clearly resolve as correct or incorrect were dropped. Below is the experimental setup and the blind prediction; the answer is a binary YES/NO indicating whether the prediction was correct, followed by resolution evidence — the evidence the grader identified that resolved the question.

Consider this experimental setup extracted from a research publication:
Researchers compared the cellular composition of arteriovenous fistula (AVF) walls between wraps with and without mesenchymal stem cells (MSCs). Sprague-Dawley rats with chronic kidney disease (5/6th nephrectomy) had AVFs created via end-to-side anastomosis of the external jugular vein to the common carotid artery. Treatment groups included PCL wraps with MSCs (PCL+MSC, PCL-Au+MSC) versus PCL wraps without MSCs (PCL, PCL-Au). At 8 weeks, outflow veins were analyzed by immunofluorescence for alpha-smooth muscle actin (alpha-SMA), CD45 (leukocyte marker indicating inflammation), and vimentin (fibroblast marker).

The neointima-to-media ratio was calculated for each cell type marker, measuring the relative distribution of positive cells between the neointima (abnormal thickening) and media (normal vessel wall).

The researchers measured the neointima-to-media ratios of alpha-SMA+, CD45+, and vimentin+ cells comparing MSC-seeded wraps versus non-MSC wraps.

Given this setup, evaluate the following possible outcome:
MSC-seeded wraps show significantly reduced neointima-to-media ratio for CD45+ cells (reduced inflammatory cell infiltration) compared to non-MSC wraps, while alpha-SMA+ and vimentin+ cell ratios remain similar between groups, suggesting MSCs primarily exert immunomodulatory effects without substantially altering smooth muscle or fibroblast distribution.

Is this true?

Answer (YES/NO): NO